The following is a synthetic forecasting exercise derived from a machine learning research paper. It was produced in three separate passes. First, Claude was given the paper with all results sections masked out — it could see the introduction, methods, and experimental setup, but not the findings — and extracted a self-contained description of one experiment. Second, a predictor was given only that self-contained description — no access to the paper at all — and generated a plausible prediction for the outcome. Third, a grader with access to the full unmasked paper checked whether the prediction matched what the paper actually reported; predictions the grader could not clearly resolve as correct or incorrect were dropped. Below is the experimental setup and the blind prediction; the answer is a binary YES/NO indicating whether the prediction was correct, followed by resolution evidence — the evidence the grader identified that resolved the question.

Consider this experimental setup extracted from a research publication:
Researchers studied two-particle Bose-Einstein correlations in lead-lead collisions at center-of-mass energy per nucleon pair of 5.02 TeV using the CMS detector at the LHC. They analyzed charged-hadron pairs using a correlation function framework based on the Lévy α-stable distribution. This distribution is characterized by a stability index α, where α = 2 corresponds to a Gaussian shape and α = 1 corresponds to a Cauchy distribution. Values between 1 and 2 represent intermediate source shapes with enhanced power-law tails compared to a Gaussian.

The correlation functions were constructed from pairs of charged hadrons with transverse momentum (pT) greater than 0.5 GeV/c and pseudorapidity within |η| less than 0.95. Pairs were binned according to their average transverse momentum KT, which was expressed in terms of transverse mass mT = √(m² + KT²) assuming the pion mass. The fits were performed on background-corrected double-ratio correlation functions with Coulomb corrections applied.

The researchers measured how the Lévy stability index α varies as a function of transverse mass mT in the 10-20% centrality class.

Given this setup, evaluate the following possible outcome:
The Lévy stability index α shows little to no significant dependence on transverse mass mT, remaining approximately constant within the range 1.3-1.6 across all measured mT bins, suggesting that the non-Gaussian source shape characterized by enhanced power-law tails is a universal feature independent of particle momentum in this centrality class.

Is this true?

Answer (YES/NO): NO